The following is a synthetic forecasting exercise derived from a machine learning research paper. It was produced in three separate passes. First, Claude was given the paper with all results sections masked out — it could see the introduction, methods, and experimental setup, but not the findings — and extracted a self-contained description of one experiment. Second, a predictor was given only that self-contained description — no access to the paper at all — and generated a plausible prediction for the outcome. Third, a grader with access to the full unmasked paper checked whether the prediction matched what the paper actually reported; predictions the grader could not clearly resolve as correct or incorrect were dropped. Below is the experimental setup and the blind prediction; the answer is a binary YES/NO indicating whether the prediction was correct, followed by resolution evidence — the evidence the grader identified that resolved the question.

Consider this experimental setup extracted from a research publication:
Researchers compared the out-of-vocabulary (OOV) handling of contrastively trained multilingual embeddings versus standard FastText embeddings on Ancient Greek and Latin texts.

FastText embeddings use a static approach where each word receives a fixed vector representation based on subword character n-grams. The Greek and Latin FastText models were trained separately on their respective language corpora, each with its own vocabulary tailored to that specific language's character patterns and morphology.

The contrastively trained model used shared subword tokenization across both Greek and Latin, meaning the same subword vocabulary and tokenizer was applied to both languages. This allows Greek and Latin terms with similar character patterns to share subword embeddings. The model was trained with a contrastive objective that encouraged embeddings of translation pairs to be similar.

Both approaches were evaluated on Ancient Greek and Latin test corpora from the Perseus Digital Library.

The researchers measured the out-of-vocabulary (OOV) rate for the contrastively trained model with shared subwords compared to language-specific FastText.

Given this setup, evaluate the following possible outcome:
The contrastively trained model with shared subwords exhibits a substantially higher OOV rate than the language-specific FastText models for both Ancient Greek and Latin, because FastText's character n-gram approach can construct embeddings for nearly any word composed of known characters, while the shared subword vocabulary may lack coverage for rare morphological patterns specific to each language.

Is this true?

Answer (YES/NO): YES